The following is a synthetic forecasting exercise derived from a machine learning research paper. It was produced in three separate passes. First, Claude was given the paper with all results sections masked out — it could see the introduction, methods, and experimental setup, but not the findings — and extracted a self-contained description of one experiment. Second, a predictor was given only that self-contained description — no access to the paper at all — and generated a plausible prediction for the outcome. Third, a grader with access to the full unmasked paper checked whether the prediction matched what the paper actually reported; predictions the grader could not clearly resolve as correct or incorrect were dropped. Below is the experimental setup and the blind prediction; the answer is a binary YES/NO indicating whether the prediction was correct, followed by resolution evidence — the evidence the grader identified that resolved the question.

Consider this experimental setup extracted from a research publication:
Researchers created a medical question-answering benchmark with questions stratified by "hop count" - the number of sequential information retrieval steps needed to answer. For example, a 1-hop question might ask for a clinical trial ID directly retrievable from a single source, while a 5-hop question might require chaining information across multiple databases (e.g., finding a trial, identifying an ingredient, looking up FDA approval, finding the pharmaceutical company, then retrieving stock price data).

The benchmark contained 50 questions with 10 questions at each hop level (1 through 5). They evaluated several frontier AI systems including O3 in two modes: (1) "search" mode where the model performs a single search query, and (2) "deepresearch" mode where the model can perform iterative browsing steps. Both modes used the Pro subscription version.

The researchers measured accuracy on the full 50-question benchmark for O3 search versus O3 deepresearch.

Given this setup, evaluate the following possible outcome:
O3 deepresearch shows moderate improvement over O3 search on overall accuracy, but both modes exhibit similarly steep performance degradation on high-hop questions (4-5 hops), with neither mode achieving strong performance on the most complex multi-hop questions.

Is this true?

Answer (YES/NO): NO